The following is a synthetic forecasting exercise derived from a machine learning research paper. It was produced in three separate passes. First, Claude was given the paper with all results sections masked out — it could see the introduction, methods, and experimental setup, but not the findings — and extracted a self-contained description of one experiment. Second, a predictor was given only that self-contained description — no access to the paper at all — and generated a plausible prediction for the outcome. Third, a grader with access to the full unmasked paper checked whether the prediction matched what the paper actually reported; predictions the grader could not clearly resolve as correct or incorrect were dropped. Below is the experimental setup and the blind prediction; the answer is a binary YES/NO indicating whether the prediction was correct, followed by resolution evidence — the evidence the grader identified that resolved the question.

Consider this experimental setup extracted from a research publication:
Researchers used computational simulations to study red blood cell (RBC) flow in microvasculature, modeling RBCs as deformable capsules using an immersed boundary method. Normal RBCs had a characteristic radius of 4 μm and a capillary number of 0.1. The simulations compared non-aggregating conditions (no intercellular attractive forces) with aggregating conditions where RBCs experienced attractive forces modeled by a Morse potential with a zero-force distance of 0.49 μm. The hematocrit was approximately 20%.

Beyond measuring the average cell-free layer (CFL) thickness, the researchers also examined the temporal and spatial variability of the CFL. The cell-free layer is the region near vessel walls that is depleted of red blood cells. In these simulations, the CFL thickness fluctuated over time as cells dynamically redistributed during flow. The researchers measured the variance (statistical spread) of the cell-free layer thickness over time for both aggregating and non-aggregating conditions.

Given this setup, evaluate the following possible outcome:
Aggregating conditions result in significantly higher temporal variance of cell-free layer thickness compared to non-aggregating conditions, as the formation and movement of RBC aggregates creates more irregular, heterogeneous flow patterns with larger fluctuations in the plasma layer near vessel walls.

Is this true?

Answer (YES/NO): YES